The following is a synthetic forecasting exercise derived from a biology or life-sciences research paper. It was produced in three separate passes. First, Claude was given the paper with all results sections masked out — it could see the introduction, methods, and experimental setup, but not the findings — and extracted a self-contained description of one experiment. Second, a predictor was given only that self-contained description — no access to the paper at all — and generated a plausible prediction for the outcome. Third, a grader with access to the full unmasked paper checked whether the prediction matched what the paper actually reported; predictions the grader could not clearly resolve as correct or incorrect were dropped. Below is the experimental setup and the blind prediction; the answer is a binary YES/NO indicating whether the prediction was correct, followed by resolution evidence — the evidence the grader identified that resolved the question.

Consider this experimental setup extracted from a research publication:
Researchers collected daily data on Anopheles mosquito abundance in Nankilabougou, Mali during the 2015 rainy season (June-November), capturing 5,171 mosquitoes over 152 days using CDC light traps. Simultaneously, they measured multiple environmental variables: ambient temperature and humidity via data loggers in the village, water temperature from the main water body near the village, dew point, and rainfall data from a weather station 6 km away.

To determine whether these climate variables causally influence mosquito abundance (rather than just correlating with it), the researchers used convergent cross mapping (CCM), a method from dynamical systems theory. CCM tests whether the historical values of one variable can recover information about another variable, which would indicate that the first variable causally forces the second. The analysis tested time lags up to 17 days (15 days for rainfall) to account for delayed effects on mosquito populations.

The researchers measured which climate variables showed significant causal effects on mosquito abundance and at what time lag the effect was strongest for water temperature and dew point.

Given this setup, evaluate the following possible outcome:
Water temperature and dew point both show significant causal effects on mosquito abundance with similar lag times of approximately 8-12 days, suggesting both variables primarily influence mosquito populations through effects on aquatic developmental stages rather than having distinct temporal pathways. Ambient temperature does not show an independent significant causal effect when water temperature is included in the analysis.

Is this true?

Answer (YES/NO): NO